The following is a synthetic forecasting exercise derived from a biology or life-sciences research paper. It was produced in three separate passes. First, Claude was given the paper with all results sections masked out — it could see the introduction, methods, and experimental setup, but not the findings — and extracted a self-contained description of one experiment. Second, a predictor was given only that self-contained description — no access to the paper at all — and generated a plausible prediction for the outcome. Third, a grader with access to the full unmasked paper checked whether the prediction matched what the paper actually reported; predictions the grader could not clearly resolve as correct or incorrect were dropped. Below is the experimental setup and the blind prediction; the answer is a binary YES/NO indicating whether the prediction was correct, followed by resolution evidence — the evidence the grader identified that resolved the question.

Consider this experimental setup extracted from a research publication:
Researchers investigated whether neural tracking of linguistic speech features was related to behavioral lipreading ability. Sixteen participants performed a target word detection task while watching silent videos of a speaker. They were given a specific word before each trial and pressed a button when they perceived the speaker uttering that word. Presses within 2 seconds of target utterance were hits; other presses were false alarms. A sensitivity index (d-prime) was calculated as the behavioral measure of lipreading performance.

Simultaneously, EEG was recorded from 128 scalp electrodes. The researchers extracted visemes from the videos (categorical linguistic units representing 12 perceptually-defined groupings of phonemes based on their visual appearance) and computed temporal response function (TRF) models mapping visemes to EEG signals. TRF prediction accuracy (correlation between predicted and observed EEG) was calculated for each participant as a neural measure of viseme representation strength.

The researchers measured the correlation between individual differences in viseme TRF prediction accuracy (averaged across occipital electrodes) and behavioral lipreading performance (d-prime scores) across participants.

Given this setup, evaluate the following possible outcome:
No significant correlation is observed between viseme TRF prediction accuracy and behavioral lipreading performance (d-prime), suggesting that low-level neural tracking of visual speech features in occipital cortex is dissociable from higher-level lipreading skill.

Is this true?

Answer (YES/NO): NO